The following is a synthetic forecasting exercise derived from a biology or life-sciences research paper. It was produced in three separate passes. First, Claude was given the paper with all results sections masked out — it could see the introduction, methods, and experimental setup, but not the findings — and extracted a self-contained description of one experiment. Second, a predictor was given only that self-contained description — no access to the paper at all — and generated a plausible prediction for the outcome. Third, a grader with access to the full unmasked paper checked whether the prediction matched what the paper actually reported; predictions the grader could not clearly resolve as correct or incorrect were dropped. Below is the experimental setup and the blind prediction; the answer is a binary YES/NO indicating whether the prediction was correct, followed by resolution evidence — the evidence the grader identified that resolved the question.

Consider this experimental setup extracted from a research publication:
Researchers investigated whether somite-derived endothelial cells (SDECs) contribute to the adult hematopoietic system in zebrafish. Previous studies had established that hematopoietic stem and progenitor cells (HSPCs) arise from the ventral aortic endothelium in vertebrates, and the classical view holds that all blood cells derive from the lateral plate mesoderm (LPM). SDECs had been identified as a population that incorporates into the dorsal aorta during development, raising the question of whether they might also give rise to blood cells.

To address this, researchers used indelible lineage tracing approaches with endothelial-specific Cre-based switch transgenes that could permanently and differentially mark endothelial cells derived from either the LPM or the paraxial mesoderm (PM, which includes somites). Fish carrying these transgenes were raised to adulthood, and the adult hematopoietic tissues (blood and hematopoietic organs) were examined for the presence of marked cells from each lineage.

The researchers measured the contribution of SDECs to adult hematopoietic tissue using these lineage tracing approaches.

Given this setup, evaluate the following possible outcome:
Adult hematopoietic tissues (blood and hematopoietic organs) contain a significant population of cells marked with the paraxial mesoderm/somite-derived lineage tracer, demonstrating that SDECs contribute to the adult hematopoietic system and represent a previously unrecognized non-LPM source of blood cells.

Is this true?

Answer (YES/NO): NO